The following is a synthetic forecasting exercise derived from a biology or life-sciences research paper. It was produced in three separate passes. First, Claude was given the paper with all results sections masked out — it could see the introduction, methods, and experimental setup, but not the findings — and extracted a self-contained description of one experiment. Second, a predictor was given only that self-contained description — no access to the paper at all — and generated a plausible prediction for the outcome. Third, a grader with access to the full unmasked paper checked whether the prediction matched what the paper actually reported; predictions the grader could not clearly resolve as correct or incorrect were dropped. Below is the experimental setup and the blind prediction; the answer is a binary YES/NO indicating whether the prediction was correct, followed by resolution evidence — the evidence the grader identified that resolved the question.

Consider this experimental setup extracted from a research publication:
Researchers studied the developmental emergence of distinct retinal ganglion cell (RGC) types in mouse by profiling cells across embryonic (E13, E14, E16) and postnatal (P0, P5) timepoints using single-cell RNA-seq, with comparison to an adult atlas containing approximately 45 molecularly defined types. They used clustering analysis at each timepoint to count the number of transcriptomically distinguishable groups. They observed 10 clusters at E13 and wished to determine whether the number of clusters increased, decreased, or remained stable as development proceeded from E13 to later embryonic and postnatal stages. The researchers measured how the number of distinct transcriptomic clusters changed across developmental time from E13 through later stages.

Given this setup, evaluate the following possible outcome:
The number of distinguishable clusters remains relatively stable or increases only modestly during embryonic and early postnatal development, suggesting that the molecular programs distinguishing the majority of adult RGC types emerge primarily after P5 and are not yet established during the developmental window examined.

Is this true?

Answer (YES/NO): NO